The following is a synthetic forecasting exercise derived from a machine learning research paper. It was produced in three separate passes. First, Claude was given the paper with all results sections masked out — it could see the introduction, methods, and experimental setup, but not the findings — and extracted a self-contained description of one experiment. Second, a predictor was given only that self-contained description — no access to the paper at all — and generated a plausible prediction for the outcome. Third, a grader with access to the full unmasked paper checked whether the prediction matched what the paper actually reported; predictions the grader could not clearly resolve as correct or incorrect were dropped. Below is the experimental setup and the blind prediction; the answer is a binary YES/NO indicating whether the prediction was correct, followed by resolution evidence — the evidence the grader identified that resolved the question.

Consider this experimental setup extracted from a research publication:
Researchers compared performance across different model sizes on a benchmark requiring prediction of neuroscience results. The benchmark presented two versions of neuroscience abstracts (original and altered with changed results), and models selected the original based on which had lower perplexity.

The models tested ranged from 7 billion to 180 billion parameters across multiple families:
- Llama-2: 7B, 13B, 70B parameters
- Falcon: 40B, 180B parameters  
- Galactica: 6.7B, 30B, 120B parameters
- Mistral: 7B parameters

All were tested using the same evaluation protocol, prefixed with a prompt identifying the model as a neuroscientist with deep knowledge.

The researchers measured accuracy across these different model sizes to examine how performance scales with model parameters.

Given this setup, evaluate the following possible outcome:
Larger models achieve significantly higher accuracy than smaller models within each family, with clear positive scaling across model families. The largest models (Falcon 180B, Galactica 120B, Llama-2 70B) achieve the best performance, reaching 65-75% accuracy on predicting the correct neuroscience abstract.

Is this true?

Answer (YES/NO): NO